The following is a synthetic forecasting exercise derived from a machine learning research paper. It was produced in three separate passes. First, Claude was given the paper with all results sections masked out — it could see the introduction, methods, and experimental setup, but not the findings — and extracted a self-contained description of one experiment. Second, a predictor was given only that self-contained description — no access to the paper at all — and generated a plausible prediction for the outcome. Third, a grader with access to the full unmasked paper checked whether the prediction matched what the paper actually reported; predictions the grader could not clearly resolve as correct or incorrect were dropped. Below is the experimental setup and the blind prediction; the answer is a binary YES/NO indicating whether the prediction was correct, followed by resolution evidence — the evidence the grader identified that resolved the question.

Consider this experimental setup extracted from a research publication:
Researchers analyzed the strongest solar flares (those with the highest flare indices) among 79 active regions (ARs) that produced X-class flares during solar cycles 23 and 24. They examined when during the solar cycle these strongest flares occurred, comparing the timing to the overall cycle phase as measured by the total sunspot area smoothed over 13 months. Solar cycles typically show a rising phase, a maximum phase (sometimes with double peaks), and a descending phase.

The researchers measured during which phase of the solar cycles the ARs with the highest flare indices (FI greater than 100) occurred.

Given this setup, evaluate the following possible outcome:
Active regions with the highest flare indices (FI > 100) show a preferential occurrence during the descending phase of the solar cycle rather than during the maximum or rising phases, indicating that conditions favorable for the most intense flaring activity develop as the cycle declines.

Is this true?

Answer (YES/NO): NO